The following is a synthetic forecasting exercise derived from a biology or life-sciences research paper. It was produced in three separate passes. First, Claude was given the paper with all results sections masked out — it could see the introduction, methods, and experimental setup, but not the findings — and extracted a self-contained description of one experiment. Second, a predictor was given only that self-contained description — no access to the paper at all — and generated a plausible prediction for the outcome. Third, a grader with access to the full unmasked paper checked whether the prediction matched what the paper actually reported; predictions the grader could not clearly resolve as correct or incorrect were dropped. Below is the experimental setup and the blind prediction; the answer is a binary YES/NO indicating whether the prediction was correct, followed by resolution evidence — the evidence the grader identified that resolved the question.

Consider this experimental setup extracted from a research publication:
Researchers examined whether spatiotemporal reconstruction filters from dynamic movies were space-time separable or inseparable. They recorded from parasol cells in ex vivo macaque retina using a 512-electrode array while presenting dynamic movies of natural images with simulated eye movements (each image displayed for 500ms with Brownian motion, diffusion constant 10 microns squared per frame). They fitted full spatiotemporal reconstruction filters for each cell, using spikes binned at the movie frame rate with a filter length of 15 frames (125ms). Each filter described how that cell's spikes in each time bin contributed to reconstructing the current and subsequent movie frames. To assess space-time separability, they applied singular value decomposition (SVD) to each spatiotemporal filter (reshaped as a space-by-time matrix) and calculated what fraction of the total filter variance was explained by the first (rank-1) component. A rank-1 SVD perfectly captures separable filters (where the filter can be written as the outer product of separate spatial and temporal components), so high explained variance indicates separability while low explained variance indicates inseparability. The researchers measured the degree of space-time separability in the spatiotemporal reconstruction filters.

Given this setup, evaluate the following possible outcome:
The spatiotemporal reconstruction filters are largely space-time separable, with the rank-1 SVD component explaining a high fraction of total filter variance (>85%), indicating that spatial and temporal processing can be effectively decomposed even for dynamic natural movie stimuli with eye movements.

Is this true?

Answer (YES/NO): NO